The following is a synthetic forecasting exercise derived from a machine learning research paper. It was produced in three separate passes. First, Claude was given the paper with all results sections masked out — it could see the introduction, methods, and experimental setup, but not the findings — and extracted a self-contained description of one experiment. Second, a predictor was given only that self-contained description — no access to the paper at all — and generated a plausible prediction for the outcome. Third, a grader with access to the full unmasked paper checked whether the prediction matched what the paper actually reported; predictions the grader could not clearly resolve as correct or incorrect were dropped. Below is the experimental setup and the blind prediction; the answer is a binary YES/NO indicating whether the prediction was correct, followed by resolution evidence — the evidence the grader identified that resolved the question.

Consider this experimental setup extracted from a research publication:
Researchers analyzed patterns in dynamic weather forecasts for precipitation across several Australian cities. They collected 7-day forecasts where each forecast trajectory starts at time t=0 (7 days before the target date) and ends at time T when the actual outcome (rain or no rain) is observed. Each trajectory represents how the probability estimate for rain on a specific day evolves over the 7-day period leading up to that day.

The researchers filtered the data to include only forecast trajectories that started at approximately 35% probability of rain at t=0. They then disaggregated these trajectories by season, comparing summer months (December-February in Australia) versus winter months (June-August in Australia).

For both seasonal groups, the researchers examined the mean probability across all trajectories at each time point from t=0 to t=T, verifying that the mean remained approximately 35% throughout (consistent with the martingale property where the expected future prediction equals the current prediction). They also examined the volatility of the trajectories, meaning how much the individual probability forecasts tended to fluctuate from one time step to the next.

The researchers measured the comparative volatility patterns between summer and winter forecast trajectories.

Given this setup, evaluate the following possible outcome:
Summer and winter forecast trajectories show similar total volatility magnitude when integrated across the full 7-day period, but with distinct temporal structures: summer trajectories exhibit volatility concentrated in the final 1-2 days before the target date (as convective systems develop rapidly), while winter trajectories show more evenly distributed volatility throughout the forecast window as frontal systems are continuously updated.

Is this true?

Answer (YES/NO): NO